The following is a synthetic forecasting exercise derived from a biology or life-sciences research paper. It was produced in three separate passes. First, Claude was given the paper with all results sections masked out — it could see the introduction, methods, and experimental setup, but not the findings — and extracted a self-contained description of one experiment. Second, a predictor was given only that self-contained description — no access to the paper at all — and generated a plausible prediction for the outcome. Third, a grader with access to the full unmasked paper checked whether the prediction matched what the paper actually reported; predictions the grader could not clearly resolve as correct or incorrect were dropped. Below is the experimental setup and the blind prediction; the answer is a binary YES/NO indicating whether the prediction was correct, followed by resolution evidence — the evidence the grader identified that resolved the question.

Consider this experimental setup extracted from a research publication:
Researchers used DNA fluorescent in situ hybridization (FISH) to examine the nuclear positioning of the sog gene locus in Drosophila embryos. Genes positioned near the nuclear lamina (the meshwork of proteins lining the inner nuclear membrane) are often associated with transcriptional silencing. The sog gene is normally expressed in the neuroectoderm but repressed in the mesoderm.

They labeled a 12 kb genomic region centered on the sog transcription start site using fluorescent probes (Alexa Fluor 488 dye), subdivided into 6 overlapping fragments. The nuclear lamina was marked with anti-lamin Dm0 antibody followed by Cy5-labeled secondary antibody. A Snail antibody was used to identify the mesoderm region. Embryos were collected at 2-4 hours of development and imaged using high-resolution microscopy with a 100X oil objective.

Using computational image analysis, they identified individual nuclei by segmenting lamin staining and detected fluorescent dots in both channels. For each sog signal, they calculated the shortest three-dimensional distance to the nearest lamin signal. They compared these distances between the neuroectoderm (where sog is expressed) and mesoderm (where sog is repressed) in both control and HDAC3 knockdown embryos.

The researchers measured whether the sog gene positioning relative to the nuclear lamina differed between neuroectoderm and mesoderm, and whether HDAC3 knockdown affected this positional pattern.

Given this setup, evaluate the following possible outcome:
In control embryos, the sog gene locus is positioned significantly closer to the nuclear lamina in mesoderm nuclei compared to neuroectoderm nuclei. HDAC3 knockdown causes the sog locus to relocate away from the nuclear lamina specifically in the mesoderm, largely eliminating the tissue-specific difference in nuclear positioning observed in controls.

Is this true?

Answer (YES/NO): NO